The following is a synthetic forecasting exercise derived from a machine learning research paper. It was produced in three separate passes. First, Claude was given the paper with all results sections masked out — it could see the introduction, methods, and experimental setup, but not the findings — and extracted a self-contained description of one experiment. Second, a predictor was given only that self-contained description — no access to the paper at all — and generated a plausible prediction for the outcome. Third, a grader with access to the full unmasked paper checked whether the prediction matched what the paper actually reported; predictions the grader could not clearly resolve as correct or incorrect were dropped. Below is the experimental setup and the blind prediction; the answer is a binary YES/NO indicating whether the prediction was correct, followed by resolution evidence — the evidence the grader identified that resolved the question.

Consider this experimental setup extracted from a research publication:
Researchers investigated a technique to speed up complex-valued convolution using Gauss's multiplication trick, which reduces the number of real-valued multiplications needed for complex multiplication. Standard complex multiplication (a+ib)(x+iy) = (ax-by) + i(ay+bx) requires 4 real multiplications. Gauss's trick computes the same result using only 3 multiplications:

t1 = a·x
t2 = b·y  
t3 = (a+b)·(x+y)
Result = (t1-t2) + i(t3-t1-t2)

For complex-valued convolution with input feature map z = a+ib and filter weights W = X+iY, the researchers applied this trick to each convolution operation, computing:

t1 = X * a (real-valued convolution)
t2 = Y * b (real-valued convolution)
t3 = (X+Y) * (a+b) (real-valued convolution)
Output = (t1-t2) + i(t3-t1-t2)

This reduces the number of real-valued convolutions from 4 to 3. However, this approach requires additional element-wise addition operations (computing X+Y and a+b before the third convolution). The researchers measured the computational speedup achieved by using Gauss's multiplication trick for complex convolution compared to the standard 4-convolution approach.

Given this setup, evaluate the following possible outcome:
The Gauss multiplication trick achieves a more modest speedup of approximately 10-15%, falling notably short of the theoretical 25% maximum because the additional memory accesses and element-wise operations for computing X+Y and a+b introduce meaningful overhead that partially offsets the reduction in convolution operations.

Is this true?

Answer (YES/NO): NO